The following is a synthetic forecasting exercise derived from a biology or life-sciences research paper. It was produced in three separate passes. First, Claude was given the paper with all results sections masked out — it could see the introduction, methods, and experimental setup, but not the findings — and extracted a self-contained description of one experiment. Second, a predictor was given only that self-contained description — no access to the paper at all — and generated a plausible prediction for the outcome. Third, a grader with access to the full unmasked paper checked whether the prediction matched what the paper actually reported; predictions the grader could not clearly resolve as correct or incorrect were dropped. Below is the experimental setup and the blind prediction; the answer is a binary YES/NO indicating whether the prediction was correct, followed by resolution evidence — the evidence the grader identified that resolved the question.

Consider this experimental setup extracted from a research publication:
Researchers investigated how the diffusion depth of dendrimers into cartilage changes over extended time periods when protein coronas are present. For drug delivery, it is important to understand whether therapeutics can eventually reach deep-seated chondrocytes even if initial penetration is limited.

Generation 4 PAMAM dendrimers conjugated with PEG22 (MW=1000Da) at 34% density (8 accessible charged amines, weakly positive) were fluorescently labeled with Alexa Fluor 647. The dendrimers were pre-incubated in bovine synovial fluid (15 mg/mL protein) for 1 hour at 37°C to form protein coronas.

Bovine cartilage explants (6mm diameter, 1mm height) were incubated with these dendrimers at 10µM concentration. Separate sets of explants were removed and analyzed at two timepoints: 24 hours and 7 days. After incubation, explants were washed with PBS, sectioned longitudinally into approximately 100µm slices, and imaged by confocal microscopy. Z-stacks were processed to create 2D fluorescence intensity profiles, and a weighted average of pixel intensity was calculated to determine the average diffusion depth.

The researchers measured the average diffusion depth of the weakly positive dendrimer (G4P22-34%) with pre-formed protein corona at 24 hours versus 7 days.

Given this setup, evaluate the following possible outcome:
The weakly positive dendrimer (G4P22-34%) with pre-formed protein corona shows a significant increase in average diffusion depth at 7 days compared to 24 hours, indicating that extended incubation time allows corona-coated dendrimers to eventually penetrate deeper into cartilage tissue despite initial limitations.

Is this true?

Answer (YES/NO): NO